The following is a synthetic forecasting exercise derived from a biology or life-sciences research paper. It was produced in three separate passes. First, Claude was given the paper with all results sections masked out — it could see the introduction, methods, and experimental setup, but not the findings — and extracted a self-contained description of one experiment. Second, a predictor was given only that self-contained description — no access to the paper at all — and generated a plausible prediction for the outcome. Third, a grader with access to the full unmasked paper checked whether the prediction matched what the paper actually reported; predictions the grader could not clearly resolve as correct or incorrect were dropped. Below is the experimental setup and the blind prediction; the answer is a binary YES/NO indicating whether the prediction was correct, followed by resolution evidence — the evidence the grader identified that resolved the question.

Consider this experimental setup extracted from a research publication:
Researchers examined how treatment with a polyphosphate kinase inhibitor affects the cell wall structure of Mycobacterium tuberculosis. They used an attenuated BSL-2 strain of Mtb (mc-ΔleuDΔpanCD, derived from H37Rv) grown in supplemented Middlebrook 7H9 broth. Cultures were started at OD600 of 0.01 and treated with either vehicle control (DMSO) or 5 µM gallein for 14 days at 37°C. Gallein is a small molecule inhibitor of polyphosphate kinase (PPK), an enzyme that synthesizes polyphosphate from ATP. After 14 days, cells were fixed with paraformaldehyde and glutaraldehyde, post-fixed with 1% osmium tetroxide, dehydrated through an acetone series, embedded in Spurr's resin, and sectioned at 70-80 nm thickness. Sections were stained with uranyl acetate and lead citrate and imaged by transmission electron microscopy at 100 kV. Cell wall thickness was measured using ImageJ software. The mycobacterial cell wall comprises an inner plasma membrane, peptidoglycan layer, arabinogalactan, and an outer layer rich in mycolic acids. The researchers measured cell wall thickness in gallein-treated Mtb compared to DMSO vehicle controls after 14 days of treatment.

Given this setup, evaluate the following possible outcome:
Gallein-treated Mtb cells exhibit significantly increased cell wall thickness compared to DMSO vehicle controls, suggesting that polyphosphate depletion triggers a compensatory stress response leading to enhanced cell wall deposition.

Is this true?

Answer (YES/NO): NO